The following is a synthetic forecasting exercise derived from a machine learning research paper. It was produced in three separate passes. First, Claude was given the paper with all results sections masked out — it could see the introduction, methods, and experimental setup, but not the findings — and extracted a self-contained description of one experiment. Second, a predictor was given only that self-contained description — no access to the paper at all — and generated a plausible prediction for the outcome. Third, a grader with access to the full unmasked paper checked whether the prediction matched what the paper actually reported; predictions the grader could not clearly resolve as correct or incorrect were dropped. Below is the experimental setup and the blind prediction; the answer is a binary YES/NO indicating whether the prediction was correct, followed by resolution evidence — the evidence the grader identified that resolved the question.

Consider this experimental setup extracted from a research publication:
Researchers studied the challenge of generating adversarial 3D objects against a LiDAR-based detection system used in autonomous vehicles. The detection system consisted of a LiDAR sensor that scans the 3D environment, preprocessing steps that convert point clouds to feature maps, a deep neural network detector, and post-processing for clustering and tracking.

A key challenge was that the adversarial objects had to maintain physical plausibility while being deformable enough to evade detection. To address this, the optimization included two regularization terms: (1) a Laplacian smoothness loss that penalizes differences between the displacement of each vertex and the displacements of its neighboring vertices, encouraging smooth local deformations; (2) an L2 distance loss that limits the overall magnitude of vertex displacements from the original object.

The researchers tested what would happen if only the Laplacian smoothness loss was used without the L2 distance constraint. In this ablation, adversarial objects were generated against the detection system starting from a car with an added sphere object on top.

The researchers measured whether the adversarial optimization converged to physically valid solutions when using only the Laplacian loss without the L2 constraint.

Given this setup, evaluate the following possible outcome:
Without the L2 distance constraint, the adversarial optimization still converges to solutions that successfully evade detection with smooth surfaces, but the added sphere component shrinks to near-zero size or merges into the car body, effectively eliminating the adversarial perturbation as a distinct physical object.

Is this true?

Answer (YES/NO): NO